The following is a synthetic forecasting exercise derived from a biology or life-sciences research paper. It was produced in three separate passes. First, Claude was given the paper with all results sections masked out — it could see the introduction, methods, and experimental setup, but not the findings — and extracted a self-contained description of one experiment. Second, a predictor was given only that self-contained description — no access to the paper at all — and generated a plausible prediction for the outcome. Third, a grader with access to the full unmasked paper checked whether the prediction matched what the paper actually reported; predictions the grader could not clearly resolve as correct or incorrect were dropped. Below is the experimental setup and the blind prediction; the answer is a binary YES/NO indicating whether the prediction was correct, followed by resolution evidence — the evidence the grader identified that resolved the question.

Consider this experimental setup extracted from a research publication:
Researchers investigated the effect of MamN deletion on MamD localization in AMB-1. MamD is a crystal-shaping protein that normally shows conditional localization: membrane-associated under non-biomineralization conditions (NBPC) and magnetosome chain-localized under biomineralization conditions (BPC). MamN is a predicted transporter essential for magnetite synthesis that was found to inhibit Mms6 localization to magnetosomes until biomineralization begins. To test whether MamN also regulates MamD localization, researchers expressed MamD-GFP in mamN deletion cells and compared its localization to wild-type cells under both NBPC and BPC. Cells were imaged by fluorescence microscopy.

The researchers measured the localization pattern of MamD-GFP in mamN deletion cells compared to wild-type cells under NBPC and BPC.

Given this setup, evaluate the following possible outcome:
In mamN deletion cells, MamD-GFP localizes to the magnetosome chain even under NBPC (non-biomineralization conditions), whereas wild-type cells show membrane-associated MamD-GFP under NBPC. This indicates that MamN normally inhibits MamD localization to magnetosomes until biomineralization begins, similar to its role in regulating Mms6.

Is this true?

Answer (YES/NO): YES